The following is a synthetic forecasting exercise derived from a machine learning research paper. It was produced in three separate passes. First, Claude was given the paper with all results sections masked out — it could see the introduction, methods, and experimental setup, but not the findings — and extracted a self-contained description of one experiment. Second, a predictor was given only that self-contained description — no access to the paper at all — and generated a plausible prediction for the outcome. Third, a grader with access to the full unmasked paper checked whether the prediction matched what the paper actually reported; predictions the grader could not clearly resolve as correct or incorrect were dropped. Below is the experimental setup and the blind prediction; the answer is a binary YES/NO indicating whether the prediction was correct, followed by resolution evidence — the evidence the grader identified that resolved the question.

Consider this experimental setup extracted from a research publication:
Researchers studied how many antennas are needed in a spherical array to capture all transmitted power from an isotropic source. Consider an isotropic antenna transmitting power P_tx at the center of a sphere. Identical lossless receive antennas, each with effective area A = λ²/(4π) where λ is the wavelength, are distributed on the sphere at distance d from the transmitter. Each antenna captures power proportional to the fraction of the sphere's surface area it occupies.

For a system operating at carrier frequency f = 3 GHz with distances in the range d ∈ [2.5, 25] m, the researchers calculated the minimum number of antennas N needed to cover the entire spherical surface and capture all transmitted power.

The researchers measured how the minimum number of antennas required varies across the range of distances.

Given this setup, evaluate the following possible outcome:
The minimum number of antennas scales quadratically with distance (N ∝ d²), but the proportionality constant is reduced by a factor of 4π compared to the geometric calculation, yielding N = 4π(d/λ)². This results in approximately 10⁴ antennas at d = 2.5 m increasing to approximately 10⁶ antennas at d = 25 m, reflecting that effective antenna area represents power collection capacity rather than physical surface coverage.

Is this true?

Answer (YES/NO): YES